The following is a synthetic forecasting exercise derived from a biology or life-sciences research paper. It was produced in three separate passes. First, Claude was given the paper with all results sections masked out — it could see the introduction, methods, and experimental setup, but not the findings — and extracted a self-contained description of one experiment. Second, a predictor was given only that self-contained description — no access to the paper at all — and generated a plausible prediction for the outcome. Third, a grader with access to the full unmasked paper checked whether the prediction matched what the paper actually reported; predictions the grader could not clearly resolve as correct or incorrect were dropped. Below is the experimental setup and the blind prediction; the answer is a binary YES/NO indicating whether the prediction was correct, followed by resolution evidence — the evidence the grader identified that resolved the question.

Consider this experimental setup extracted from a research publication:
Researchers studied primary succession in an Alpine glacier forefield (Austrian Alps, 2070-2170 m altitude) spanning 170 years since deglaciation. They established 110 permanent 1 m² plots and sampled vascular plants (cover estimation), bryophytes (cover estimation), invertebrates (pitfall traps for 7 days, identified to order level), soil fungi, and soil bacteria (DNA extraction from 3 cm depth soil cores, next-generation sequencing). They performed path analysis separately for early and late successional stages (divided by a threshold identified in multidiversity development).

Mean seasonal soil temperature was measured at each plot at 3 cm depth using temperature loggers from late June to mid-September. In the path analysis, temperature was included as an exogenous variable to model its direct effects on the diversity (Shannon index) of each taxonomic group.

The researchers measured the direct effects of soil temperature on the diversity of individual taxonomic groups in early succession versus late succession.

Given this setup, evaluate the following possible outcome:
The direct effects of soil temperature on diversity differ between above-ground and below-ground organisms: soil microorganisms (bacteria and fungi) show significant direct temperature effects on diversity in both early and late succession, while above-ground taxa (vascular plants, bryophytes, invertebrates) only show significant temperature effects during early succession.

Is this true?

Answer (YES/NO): NO